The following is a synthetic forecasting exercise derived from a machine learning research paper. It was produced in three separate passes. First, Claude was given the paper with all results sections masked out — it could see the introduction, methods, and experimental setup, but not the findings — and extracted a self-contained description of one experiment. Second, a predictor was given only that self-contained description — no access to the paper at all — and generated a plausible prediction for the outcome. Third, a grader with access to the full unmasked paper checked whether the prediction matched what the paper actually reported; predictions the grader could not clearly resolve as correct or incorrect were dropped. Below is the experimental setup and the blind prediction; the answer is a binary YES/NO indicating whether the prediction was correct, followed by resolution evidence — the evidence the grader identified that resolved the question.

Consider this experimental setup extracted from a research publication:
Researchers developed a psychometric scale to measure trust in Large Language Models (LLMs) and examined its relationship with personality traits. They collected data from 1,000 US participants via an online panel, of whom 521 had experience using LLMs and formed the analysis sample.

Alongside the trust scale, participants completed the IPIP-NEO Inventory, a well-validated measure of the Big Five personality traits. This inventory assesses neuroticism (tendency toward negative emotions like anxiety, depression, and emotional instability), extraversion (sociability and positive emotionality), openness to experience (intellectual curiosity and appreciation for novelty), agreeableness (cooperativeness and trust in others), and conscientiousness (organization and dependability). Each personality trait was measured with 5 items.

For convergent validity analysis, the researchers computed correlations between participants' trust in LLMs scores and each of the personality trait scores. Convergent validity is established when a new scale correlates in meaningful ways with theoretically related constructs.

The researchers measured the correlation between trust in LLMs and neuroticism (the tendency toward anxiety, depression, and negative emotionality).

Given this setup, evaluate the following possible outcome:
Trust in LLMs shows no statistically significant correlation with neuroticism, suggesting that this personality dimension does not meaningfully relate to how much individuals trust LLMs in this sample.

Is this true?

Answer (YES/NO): NO